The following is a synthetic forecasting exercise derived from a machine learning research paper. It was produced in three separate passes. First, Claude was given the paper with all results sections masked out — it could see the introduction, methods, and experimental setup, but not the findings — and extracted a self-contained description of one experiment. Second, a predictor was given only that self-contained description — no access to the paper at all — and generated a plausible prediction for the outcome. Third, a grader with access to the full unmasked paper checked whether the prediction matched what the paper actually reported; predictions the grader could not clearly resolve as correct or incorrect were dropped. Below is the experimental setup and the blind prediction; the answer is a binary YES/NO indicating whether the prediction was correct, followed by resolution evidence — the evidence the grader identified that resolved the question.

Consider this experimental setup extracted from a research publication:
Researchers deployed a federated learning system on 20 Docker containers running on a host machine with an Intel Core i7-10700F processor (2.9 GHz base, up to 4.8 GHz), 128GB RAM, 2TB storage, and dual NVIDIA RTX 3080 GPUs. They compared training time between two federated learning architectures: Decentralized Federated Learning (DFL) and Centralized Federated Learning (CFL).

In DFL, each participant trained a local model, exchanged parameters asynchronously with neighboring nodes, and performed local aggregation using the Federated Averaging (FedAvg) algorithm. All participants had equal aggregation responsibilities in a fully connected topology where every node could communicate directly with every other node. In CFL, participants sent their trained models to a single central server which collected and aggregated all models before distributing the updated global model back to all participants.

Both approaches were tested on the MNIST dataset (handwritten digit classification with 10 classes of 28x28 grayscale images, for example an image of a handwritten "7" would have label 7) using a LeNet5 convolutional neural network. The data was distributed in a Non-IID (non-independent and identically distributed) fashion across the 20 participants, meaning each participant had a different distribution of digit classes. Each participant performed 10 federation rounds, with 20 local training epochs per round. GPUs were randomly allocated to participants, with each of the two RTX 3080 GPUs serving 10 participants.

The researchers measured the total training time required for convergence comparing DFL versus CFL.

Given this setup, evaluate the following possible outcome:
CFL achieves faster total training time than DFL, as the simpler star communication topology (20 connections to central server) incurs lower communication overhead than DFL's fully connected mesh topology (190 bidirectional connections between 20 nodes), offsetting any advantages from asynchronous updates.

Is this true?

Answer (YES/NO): NO